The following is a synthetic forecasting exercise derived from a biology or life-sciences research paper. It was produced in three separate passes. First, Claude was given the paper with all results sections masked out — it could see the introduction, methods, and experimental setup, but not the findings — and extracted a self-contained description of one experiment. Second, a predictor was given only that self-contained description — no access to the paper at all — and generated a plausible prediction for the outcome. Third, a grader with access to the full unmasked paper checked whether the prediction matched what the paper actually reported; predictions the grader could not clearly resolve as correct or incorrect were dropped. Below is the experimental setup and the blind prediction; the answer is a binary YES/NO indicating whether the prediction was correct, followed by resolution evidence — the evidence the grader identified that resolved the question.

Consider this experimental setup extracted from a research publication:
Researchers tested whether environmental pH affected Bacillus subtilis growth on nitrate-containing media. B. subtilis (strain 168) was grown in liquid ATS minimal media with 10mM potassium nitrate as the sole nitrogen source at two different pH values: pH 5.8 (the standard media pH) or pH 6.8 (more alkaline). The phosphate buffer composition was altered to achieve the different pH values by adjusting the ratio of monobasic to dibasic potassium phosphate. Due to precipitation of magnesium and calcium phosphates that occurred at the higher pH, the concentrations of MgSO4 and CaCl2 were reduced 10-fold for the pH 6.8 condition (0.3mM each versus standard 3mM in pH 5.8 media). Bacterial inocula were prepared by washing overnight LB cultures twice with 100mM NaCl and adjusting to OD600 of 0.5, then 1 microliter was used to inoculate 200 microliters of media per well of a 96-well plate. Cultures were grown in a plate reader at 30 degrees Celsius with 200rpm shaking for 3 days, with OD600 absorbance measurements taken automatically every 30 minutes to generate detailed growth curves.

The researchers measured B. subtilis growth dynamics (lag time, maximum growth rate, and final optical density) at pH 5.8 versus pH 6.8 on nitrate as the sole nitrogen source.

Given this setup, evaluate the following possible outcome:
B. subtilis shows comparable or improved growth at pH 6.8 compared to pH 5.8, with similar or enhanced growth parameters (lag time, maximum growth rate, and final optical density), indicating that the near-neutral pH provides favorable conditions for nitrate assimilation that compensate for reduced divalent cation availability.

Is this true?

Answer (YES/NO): YES